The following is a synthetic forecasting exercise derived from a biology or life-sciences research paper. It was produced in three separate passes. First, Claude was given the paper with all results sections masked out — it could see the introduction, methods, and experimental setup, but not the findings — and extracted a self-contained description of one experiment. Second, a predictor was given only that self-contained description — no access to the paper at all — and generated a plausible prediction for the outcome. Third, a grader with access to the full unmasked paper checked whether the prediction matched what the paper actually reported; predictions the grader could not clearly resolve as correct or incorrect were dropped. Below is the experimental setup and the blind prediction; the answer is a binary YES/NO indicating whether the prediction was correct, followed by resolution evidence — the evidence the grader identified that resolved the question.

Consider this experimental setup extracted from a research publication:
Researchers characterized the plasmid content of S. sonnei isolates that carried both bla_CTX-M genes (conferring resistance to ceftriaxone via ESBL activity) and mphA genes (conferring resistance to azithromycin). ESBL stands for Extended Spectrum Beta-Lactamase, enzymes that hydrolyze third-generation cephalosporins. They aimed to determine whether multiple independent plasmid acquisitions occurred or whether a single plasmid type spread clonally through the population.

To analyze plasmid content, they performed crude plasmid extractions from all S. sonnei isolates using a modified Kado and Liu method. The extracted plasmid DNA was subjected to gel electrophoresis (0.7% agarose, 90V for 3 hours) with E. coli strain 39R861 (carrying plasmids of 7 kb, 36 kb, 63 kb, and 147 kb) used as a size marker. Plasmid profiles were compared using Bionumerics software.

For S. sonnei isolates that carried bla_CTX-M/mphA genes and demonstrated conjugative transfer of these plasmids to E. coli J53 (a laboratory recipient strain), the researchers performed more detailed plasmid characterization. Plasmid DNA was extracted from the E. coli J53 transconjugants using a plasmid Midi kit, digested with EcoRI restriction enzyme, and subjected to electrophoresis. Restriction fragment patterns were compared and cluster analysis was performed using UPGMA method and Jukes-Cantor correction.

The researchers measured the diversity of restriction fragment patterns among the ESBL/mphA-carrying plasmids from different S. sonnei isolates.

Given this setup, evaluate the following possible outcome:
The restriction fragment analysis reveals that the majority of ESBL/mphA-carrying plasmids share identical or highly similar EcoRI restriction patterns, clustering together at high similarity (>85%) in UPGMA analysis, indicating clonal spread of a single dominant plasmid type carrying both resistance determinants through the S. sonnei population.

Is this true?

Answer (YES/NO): NO